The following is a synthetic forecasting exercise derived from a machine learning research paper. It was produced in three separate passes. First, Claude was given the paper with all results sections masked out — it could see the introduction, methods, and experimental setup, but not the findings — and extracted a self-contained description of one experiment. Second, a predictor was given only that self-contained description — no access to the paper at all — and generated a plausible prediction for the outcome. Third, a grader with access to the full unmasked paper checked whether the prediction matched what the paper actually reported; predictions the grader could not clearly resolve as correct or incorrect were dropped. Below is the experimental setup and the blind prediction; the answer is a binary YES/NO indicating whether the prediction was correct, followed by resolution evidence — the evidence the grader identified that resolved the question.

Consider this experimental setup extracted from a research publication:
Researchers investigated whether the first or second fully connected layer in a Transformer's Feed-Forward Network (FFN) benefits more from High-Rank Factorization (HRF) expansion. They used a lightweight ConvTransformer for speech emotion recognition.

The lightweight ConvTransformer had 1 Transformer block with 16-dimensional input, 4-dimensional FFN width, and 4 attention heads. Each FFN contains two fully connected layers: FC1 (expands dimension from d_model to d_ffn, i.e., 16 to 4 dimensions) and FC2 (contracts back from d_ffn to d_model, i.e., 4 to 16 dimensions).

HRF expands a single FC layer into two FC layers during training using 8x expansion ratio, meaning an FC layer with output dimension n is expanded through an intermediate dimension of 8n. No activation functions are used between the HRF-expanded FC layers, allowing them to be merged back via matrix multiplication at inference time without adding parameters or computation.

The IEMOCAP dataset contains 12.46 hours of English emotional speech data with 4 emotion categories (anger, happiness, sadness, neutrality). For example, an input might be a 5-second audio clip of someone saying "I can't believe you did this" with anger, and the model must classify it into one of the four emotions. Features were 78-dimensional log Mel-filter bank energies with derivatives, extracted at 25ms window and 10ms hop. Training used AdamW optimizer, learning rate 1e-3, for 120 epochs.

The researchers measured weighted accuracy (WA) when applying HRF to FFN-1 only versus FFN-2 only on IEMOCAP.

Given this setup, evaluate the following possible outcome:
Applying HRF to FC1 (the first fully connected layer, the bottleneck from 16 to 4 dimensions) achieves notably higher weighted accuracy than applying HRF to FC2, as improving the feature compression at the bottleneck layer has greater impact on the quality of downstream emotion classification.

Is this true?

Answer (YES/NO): NO